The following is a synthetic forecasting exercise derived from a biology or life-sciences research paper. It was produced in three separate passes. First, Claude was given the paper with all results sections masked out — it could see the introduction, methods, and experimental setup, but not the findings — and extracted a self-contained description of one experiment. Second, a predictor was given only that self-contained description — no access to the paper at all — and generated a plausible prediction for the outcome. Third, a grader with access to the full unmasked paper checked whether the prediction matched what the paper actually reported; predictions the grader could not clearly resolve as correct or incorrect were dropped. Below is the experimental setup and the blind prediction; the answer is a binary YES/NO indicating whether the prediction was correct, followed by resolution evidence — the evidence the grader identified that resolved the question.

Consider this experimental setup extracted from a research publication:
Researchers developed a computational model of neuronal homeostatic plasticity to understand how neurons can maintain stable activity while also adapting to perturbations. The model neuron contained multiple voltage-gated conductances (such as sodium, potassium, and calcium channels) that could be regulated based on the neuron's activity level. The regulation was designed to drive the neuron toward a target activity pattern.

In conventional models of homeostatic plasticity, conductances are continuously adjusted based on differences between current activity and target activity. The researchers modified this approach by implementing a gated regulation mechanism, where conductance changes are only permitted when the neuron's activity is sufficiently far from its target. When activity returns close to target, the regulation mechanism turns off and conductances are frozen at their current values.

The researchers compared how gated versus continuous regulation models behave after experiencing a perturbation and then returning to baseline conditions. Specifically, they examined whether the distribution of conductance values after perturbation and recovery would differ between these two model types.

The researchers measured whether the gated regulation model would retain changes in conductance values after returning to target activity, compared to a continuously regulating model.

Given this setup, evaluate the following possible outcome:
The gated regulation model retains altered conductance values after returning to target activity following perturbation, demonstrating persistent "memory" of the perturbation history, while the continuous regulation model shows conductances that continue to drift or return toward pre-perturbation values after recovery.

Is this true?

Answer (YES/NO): YES